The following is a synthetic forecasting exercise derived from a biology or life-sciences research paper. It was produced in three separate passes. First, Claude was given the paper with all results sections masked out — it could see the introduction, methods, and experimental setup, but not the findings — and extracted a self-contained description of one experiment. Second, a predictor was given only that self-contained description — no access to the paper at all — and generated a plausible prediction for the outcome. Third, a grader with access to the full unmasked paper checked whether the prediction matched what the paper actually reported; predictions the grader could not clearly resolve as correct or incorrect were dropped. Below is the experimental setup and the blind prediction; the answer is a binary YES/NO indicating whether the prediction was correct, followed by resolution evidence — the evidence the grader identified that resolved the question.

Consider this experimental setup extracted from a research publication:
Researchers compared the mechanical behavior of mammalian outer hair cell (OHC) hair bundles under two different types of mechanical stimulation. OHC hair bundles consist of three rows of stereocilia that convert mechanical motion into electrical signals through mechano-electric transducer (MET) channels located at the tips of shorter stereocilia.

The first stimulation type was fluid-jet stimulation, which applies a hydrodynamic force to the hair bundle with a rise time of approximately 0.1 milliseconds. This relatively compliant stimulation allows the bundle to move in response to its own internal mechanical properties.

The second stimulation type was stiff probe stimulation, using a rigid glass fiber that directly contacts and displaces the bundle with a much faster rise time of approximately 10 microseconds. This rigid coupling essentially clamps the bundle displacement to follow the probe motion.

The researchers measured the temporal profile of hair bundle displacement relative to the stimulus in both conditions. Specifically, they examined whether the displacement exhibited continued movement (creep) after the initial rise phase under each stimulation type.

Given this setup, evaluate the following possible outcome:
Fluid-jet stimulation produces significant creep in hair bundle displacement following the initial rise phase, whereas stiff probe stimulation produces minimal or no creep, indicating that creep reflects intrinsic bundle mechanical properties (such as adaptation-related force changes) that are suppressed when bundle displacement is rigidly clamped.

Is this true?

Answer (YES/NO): YES